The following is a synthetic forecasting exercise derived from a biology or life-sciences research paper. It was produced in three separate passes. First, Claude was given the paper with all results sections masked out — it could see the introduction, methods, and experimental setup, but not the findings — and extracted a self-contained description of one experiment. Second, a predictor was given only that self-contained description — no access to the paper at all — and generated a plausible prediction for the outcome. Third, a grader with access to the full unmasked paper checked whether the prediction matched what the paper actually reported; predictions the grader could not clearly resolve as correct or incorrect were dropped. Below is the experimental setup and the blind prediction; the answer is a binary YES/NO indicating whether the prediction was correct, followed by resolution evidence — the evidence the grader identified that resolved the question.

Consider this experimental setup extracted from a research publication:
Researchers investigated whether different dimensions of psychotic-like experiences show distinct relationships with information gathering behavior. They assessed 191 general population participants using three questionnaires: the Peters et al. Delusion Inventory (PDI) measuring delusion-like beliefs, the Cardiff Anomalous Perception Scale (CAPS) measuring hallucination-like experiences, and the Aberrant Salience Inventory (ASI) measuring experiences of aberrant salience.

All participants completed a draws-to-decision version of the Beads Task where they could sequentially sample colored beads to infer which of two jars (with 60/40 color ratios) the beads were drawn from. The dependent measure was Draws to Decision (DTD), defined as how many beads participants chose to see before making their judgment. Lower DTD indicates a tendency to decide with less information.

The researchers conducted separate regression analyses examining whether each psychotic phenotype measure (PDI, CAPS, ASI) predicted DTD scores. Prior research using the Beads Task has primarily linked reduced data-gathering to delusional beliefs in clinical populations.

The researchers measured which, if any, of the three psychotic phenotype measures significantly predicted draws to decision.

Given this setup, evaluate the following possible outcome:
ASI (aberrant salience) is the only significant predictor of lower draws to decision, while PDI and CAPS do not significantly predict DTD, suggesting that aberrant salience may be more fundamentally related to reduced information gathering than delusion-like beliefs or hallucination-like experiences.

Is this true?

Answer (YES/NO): NO